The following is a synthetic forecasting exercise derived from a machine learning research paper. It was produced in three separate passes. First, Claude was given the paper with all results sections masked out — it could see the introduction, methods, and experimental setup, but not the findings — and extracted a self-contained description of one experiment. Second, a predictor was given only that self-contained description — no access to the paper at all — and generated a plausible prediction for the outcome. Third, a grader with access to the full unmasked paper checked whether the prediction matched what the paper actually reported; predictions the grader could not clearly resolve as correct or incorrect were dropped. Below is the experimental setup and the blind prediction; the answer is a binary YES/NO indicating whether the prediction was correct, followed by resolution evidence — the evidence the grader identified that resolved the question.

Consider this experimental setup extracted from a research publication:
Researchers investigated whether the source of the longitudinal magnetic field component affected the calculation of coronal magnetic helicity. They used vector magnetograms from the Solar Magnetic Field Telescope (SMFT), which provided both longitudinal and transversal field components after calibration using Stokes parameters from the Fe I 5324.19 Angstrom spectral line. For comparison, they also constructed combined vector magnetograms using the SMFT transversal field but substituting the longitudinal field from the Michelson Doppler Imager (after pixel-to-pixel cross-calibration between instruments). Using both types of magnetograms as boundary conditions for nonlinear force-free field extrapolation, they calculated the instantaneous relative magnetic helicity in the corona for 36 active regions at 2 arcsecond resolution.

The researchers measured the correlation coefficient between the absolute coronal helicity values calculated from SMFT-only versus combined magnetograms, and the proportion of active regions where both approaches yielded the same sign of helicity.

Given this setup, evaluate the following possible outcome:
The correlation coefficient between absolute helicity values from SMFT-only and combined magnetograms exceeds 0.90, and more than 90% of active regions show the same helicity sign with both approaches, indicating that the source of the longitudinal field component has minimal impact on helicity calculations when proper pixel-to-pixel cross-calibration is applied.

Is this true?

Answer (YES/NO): YES